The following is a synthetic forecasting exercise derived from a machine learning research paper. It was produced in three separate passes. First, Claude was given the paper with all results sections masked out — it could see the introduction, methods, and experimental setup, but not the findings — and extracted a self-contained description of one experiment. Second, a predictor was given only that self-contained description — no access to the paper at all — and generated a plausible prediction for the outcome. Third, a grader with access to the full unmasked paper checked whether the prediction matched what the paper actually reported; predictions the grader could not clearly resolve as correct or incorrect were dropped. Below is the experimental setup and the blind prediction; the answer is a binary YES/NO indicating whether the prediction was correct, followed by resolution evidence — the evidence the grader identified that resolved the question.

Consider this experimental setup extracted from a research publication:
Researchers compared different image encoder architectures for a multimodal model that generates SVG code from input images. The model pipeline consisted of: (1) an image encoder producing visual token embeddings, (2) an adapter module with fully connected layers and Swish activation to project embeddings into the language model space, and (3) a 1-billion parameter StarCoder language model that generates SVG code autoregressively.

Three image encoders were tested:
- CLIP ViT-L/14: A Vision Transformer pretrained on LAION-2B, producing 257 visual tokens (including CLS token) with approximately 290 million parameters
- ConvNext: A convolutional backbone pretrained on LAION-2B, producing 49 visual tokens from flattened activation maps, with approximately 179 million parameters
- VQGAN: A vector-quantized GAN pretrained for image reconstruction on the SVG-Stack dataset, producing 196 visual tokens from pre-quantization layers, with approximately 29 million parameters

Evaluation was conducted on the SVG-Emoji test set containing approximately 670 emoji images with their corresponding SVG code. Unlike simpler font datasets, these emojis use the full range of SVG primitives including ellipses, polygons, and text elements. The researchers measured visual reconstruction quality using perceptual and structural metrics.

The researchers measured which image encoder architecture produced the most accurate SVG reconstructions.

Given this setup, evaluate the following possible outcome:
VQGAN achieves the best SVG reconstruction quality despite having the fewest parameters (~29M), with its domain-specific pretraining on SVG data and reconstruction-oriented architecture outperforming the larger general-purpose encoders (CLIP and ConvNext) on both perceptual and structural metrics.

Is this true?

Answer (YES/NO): NO